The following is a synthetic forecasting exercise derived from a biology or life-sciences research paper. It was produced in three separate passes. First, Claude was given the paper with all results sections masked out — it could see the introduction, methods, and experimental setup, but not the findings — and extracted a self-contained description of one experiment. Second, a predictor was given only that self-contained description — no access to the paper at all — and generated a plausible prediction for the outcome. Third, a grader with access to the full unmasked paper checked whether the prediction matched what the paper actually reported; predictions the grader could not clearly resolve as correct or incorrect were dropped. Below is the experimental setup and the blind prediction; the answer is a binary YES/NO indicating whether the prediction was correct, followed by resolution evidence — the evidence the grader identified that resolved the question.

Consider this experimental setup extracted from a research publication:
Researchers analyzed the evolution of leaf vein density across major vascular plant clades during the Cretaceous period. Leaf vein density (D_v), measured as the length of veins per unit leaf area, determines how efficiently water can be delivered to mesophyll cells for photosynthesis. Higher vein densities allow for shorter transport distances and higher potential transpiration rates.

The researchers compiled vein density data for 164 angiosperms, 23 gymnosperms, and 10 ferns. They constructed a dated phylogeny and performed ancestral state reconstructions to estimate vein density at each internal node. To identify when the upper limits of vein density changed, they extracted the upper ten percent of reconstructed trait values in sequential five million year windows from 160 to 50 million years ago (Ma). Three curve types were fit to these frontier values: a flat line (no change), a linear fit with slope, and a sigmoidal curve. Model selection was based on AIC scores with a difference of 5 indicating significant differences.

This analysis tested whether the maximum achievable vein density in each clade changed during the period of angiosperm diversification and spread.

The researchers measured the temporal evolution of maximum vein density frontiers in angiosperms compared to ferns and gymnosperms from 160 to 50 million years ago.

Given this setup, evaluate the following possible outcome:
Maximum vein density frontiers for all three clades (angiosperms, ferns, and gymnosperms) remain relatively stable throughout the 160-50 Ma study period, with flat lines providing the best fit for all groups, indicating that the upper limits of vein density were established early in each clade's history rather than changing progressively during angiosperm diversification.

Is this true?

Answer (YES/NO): NO